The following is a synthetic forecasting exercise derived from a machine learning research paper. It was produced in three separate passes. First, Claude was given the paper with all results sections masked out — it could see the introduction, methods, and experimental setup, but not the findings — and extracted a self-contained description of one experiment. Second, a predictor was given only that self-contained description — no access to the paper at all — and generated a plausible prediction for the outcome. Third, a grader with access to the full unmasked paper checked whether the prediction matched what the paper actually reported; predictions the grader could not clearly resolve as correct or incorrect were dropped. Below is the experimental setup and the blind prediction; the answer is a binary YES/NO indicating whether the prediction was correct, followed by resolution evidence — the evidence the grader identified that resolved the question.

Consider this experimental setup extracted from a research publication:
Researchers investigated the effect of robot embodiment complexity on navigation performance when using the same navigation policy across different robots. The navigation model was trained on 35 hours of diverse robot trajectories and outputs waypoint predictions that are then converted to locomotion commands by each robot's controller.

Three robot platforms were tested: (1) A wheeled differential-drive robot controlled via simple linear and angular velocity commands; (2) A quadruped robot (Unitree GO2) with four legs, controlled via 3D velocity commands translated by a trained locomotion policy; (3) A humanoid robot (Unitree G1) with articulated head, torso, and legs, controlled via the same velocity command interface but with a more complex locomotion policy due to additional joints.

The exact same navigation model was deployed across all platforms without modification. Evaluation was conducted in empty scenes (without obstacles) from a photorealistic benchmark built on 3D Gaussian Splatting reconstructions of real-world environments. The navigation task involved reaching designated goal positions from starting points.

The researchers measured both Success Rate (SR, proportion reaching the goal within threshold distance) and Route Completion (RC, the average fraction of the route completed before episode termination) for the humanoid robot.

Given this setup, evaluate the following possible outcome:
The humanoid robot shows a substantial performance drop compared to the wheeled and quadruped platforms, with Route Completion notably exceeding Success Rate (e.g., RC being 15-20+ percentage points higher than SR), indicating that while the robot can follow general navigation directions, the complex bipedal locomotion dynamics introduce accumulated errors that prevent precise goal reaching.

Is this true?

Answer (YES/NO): NO